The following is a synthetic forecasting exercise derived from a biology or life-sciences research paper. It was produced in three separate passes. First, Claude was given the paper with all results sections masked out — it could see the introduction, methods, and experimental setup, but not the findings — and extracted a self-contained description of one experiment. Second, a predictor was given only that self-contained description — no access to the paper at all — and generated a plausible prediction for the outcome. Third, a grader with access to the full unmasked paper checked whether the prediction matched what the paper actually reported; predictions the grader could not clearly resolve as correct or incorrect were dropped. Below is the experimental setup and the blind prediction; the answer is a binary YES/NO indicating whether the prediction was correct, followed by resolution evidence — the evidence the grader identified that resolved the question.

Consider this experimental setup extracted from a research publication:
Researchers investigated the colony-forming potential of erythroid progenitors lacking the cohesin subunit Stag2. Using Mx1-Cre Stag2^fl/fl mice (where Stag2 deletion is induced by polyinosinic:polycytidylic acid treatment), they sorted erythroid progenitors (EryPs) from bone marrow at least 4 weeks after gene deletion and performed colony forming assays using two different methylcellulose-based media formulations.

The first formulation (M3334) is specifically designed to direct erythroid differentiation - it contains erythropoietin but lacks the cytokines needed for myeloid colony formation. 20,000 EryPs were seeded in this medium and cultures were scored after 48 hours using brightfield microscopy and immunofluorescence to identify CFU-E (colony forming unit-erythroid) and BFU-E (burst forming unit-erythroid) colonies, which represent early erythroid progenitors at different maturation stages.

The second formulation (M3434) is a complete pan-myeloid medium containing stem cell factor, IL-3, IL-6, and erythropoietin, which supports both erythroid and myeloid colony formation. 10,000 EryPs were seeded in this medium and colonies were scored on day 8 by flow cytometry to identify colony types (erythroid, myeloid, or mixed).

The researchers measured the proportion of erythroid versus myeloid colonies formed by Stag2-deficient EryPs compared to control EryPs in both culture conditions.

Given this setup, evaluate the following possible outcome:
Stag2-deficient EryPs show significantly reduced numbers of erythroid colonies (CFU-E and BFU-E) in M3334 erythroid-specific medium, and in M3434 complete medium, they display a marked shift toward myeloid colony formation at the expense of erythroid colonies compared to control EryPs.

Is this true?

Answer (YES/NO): NO